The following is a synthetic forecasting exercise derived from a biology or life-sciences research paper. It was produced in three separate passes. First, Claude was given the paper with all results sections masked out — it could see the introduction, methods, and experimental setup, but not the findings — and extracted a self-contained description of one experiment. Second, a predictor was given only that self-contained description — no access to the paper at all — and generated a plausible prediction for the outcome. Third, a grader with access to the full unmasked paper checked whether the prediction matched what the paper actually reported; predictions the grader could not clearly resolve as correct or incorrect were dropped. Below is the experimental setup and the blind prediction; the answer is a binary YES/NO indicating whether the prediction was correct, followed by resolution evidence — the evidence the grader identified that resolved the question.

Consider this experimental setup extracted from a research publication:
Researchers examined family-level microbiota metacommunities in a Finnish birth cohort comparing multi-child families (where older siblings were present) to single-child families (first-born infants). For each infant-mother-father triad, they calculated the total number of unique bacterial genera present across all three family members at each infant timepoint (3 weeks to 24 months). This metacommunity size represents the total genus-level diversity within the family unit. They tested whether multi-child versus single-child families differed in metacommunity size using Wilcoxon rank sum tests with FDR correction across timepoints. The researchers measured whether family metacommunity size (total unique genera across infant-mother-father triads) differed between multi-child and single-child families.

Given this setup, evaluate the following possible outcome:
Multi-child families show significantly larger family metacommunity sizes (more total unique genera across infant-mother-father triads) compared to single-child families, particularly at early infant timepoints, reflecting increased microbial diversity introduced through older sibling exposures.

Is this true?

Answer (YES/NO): NO